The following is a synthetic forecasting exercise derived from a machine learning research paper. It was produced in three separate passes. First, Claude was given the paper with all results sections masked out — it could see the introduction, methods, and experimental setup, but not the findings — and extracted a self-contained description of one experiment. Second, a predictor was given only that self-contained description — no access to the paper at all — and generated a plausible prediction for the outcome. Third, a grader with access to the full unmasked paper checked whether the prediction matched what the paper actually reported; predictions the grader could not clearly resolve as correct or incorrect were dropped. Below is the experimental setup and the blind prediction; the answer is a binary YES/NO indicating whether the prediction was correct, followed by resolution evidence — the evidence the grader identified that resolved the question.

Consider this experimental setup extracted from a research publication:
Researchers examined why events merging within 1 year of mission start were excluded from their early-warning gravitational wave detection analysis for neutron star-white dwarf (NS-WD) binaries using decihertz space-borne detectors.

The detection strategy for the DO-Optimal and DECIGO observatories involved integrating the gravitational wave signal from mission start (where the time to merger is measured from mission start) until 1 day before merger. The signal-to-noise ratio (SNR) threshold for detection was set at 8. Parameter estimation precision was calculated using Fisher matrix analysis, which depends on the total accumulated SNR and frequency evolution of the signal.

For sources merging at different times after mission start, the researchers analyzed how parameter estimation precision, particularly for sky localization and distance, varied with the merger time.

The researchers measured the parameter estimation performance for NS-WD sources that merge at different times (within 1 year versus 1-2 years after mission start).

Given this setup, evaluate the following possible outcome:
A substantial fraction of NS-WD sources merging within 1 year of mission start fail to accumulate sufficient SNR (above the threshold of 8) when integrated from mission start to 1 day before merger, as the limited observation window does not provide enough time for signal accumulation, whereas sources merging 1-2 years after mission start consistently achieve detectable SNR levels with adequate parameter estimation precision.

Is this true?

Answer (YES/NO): NO